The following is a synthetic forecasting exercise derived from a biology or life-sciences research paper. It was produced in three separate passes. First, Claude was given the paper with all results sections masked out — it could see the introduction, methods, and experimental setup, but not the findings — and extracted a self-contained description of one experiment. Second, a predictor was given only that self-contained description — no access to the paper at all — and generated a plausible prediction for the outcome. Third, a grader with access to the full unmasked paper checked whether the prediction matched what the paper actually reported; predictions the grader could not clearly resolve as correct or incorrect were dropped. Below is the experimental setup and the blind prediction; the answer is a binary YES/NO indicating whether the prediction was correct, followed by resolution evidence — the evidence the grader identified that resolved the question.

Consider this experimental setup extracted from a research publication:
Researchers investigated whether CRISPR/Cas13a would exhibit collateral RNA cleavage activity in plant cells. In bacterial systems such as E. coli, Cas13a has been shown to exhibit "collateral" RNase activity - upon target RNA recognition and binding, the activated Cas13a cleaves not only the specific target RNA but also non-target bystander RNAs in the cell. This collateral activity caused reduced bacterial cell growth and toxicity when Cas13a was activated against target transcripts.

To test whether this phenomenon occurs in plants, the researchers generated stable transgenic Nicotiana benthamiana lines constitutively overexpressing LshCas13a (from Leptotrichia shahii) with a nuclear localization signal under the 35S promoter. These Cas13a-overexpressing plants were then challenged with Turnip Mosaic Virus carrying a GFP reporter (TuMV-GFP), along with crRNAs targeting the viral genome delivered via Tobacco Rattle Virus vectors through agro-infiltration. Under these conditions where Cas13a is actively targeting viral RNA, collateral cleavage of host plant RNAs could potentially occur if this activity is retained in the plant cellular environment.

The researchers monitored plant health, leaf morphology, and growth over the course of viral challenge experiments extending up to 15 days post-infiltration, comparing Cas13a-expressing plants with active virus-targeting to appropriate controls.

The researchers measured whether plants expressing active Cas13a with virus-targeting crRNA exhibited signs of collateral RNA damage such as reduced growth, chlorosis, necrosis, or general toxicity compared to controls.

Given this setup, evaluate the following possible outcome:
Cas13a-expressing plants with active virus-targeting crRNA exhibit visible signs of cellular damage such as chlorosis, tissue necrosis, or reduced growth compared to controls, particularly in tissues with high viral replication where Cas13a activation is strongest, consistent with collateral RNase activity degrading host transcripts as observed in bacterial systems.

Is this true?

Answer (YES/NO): NO